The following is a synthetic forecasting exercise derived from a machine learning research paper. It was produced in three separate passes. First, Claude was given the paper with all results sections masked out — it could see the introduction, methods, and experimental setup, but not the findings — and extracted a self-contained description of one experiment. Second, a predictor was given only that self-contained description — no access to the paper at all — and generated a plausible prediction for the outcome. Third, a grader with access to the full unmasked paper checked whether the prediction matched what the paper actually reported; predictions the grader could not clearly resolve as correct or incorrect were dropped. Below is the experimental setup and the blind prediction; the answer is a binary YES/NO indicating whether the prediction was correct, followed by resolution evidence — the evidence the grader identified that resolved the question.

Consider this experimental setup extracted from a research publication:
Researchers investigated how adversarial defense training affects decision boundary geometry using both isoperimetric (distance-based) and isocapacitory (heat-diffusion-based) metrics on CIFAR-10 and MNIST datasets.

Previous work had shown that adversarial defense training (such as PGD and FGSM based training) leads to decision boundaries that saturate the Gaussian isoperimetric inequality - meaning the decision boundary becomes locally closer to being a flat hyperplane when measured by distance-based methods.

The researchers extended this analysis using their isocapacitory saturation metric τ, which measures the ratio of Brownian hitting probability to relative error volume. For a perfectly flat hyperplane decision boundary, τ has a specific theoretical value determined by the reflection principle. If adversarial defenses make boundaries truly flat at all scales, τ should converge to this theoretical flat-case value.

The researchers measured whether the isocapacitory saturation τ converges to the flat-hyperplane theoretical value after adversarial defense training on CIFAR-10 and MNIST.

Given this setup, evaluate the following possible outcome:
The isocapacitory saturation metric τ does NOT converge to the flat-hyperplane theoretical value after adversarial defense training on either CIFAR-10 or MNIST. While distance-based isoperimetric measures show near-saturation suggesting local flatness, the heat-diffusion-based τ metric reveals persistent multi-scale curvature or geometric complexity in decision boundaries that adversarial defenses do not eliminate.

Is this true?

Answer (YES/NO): YES